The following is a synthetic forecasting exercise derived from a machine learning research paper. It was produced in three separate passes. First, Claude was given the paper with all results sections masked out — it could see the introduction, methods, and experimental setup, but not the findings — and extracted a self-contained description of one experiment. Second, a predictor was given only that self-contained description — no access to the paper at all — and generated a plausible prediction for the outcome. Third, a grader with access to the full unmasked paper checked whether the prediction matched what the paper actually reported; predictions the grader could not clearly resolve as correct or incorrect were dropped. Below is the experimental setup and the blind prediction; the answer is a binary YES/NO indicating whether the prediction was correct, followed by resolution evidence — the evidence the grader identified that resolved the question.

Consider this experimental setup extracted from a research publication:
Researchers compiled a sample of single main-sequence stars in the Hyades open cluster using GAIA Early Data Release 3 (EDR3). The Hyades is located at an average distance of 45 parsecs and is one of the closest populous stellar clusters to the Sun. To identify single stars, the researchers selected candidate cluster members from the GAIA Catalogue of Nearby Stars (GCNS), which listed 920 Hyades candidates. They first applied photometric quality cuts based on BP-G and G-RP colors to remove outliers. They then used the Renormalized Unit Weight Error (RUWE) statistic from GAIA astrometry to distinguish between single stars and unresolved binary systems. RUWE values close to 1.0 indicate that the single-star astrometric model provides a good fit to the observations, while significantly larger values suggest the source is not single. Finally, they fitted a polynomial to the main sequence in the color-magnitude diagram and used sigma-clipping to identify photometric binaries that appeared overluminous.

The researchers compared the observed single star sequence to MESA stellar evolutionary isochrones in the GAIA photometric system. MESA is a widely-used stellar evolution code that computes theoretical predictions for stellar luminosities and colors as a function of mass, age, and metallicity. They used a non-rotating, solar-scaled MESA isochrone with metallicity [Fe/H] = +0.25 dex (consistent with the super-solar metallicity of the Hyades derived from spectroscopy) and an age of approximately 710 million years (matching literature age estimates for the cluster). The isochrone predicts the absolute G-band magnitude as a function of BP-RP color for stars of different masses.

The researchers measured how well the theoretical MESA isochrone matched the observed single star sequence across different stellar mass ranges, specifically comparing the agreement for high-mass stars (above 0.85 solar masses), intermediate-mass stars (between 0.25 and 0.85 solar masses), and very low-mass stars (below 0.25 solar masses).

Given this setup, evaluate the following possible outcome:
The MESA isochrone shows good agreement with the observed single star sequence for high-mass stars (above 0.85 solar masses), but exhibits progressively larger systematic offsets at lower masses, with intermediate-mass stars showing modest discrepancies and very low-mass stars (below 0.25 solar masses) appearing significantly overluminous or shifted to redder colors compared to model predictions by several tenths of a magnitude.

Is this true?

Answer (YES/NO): NO